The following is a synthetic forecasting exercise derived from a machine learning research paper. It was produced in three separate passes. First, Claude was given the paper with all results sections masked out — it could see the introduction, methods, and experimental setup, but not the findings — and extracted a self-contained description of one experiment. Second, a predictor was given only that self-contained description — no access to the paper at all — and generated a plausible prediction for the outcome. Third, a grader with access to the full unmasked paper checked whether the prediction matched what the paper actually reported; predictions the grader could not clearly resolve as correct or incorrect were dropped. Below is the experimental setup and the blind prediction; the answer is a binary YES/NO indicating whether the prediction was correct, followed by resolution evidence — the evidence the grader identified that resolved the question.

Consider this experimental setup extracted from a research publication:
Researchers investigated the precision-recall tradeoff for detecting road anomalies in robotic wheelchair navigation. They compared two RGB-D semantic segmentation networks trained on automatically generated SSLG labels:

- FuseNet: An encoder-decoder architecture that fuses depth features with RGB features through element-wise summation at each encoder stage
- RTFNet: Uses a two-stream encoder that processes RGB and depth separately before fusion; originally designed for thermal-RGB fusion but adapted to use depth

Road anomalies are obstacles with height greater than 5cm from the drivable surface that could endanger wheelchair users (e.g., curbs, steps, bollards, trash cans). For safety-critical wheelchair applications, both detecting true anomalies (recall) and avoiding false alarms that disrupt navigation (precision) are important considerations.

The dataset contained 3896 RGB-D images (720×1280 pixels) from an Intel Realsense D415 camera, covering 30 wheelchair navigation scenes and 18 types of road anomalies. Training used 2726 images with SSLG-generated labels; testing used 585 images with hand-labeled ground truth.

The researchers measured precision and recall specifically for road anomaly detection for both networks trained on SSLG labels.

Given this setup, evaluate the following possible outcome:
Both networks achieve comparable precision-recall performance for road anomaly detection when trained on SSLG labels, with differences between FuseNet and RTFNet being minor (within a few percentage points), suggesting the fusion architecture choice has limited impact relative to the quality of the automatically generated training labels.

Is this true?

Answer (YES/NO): NO